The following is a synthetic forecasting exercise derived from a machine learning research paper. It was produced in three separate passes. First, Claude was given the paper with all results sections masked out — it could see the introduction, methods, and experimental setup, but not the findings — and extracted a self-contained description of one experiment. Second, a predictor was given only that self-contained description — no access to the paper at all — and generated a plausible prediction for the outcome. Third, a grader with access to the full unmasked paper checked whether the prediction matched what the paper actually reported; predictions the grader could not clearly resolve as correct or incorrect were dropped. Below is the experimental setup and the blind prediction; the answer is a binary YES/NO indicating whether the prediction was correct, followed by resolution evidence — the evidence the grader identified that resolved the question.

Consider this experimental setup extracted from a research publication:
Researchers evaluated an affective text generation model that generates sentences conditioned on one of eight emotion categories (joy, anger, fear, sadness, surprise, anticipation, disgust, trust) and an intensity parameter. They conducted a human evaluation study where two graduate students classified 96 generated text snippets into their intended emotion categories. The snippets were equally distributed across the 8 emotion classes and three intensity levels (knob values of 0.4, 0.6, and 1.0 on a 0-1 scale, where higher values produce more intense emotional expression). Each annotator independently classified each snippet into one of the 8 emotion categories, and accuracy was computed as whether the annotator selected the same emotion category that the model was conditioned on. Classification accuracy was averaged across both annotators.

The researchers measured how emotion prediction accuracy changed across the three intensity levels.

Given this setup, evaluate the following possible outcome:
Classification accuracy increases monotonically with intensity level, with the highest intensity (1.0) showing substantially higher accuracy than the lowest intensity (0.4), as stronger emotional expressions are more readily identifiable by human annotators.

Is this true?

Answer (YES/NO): NO